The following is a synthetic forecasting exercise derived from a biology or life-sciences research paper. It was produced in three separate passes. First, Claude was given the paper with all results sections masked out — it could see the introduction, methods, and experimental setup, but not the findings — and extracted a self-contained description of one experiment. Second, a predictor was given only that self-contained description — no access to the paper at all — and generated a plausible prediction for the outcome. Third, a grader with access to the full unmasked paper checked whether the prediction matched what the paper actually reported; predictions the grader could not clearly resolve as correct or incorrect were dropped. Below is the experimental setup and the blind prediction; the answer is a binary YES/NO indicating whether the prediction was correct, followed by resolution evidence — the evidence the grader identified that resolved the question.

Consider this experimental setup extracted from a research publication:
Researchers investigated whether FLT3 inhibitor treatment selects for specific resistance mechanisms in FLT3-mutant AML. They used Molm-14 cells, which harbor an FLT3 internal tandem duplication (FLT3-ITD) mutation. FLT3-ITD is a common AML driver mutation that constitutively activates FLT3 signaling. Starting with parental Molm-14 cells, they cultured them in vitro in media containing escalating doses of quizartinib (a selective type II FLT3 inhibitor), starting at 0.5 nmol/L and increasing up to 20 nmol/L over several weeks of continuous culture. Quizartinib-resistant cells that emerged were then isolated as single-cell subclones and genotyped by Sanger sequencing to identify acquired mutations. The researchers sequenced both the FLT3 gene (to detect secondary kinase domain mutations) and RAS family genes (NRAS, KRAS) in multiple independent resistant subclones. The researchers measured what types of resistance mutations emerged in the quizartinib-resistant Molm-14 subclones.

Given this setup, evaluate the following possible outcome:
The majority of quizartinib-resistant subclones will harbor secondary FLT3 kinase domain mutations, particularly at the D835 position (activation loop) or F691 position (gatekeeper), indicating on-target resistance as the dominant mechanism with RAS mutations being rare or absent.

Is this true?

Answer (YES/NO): NO